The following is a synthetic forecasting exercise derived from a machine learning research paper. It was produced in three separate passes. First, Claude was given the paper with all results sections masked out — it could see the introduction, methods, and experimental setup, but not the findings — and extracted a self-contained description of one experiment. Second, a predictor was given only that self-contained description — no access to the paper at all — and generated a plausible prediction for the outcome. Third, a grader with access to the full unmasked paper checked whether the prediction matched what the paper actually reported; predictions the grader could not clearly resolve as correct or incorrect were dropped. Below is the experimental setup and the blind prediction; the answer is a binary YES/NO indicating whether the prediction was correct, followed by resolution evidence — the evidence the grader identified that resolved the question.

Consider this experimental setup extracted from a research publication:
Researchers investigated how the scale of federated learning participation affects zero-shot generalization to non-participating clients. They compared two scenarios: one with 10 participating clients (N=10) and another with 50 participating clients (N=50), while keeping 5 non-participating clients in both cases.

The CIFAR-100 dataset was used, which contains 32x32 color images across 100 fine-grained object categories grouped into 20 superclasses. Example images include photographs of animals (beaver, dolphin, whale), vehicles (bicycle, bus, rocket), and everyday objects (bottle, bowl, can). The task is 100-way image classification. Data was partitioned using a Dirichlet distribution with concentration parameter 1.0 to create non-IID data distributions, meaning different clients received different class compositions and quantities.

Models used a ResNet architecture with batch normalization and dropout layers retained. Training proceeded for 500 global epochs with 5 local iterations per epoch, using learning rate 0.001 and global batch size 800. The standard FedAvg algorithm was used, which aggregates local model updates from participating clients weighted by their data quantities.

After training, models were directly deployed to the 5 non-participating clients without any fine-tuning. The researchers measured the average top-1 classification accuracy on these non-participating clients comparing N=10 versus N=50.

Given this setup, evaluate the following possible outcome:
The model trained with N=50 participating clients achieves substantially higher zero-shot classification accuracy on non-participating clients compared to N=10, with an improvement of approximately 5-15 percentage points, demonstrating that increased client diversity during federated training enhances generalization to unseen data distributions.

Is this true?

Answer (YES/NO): NO